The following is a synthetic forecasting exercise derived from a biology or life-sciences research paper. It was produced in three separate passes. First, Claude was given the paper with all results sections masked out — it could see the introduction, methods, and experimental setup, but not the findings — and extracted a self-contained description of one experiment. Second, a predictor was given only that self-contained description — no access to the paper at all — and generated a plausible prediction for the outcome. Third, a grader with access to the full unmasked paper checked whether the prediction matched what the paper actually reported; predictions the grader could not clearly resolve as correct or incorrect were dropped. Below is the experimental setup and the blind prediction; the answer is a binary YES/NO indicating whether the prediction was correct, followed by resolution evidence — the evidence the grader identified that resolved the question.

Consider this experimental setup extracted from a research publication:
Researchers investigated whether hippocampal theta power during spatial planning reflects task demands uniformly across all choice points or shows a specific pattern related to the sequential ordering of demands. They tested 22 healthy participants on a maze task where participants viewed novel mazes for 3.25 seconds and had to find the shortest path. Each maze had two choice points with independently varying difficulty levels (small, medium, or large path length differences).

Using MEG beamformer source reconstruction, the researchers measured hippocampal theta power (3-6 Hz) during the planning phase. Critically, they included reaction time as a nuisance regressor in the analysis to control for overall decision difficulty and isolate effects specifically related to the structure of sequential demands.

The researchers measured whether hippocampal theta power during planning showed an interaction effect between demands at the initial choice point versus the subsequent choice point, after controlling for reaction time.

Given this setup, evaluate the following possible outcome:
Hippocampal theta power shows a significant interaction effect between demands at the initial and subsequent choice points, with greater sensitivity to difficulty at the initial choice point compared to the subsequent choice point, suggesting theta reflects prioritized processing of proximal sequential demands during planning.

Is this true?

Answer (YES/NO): NO